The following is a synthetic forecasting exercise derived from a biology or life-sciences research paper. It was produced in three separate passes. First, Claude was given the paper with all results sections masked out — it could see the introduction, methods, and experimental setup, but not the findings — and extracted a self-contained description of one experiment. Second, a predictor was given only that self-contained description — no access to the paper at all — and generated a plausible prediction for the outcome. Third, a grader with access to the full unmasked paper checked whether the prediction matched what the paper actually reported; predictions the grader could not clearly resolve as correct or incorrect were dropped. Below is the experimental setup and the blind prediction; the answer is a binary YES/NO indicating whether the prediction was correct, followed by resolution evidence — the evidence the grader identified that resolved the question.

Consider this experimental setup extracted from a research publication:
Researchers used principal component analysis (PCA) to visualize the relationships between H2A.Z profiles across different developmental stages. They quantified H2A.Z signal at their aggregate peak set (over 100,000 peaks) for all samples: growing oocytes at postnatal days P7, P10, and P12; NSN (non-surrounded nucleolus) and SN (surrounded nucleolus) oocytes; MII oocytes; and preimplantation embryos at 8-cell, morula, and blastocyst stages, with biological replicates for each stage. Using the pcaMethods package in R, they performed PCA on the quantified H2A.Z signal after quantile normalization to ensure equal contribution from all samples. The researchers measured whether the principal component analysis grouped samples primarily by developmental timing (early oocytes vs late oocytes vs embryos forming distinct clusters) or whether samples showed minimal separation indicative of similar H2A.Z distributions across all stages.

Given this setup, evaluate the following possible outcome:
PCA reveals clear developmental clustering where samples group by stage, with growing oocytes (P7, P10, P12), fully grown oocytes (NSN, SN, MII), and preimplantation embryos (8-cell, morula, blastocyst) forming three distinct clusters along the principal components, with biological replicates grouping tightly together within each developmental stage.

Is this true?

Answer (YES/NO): YES